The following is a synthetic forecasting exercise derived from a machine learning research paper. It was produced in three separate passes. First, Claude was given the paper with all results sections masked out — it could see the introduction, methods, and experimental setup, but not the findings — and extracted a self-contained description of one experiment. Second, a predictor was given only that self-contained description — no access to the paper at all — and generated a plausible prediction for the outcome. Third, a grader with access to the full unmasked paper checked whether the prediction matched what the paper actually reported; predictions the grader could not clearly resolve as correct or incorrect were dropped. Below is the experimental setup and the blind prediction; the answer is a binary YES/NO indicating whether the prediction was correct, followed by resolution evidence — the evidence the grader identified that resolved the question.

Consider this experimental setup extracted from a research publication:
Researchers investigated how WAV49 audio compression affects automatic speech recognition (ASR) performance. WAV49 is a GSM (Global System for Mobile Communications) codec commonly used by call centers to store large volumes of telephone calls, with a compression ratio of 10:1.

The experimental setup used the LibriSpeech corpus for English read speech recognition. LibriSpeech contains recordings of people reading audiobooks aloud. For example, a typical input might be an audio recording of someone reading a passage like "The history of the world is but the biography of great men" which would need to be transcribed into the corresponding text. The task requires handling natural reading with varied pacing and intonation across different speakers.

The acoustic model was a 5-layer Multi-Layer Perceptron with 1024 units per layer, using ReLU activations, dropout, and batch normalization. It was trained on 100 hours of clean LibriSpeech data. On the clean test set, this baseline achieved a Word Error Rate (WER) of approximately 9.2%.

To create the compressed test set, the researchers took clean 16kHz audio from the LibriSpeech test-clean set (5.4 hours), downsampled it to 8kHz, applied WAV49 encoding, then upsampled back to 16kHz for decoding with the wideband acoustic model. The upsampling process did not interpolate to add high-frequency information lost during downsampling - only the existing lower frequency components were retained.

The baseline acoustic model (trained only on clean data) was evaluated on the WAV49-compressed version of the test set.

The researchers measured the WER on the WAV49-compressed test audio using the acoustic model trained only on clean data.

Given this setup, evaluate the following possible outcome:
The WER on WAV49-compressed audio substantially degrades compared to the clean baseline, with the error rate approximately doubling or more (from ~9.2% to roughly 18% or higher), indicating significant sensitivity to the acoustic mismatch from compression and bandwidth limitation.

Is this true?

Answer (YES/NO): YES